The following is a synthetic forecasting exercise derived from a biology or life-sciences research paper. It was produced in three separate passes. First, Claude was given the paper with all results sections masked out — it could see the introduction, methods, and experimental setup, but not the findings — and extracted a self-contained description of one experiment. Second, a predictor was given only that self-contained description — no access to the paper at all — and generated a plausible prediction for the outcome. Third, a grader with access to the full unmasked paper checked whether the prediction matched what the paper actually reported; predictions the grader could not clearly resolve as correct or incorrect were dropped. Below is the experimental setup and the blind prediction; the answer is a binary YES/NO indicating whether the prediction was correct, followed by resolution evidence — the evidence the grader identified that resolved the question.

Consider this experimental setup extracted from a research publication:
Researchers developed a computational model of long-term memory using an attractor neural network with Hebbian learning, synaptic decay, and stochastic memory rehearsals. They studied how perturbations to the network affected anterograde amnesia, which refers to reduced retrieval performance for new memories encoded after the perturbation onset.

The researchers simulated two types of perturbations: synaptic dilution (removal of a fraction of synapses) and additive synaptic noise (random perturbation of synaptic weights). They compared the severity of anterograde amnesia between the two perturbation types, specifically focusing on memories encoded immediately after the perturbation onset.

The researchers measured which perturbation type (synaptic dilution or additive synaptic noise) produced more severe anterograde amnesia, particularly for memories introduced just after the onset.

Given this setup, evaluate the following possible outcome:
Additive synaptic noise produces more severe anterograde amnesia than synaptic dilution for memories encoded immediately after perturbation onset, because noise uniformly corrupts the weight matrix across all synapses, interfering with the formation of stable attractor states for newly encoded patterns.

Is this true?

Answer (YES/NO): YES